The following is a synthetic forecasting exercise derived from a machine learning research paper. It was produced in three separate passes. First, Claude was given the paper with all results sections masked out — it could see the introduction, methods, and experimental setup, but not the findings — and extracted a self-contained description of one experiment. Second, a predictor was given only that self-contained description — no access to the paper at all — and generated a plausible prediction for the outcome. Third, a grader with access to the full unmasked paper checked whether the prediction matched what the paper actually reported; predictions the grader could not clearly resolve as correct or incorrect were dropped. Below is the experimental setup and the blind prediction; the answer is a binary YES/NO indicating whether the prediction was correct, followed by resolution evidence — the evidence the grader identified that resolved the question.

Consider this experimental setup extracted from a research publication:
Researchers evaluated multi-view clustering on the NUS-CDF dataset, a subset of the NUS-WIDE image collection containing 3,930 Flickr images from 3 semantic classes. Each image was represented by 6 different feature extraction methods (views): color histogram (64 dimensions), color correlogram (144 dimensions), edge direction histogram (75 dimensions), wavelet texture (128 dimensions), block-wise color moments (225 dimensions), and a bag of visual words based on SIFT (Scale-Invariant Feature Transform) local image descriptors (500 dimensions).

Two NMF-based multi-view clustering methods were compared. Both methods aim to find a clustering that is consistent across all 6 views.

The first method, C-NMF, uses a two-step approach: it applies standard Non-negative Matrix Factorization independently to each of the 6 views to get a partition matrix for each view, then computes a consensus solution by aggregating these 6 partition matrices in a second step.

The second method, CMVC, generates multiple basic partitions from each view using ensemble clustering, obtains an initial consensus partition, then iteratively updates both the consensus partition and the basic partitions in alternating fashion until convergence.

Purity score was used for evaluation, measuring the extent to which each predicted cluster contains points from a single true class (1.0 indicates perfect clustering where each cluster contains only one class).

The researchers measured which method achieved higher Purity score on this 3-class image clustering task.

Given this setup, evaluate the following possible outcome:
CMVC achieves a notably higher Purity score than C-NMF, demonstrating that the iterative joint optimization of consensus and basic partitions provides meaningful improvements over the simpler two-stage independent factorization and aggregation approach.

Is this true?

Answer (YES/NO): YES